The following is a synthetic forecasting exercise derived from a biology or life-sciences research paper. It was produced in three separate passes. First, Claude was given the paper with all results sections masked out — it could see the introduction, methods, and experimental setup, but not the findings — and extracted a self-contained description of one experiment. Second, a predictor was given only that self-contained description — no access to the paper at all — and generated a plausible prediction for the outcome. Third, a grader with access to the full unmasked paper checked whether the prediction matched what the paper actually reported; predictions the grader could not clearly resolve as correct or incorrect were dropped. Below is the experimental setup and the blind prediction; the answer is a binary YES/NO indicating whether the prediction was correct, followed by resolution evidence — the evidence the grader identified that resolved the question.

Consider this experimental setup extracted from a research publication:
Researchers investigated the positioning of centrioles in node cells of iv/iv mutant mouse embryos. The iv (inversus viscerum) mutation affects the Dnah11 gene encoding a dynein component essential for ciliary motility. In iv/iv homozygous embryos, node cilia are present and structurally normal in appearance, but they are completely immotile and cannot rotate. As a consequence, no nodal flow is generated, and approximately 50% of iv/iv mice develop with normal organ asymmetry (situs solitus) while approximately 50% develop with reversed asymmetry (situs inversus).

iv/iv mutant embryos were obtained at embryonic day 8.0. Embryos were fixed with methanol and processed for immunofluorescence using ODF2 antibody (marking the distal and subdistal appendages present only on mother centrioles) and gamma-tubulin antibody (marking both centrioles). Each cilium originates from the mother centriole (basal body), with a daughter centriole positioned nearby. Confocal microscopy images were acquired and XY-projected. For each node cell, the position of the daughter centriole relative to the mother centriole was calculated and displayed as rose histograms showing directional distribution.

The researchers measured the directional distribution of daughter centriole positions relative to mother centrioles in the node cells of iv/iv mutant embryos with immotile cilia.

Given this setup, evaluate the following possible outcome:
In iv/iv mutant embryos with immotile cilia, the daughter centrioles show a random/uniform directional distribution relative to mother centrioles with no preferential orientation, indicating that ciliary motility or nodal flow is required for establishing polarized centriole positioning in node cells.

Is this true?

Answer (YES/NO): NO